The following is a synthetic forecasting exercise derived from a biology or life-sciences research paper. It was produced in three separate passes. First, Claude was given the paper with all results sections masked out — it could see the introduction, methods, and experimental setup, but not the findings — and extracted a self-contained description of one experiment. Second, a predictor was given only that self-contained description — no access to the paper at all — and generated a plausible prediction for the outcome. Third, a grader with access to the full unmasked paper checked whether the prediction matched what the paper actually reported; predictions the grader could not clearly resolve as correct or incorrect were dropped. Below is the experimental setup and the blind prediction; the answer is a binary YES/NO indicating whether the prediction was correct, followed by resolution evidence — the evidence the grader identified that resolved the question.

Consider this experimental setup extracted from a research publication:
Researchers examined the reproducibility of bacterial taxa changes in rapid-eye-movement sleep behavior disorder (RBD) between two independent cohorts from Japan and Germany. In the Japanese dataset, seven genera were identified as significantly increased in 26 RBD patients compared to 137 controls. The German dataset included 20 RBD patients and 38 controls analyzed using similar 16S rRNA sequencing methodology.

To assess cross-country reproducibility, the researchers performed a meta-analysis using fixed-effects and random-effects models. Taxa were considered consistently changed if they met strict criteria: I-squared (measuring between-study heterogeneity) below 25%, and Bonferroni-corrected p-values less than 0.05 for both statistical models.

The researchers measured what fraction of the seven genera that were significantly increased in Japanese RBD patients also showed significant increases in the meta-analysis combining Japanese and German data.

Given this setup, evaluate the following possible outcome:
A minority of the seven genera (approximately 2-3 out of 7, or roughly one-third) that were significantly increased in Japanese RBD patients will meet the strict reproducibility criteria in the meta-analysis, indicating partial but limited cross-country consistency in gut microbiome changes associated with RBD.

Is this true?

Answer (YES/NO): NO